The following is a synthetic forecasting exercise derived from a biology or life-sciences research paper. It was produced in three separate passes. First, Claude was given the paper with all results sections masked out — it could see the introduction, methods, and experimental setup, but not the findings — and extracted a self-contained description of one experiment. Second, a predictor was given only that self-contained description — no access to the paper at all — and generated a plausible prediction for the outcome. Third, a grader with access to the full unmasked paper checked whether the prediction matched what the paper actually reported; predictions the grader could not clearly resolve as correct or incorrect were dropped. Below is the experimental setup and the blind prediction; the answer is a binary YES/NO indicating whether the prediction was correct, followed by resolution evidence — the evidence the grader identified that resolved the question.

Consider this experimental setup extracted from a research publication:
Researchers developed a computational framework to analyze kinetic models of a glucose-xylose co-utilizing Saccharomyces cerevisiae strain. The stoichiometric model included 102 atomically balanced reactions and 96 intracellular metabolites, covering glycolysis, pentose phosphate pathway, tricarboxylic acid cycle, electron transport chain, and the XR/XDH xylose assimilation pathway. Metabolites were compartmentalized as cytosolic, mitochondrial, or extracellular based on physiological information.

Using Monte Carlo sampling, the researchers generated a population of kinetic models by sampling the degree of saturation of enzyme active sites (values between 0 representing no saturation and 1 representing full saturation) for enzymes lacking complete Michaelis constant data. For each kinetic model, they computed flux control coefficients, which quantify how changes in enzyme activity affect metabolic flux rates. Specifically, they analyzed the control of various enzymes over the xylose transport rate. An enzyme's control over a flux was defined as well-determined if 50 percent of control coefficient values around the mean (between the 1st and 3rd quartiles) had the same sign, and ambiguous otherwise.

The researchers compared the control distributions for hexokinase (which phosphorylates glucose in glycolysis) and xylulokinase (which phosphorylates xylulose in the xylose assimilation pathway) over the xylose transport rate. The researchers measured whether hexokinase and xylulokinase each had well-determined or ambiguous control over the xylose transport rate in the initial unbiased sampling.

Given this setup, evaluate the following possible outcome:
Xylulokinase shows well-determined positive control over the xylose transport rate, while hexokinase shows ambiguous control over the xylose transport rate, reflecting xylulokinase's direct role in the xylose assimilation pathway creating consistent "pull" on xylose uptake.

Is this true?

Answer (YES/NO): NO